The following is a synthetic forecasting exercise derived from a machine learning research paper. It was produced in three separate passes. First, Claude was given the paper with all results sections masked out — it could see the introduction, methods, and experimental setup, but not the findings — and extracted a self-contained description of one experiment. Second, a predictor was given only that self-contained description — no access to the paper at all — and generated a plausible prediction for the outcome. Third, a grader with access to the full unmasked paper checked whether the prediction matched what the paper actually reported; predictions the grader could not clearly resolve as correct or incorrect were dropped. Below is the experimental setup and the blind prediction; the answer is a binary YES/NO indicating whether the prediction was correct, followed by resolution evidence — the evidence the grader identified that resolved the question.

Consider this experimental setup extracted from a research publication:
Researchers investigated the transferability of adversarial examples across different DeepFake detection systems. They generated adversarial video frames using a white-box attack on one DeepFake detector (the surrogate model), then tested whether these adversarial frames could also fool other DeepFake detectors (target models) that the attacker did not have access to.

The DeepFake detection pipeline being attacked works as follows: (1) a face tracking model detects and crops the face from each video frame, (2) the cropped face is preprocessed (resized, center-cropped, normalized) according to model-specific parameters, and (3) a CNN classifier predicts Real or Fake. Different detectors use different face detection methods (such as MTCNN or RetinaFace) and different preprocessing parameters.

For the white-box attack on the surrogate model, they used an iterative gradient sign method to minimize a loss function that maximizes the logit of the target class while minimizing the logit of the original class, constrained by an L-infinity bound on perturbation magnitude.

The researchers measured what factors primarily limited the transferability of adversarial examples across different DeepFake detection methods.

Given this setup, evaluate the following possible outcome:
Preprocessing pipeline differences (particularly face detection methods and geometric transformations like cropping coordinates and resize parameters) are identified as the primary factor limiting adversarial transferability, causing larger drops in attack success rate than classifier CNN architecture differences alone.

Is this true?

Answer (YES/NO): NO